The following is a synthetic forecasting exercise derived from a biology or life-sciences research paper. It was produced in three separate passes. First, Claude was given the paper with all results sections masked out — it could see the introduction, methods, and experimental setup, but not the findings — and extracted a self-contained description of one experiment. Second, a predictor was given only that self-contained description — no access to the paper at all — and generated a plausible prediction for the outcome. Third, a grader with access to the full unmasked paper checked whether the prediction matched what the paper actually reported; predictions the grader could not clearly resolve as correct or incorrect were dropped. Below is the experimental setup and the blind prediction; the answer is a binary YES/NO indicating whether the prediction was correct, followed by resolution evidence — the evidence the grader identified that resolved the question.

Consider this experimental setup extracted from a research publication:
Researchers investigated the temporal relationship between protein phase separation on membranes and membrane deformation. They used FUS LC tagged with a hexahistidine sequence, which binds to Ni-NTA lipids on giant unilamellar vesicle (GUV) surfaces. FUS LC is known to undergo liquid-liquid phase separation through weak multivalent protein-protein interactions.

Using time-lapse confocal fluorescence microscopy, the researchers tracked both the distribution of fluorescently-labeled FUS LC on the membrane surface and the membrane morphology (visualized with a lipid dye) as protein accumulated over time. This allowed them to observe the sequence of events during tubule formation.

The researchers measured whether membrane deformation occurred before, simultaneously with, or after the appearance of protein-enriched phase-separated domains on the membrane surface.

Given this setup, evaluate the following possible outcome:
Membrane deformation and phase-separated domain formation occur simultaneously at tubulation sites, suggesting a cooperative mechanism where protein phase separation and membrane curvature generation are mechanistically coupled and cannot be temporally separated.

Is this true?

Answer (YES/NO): NO